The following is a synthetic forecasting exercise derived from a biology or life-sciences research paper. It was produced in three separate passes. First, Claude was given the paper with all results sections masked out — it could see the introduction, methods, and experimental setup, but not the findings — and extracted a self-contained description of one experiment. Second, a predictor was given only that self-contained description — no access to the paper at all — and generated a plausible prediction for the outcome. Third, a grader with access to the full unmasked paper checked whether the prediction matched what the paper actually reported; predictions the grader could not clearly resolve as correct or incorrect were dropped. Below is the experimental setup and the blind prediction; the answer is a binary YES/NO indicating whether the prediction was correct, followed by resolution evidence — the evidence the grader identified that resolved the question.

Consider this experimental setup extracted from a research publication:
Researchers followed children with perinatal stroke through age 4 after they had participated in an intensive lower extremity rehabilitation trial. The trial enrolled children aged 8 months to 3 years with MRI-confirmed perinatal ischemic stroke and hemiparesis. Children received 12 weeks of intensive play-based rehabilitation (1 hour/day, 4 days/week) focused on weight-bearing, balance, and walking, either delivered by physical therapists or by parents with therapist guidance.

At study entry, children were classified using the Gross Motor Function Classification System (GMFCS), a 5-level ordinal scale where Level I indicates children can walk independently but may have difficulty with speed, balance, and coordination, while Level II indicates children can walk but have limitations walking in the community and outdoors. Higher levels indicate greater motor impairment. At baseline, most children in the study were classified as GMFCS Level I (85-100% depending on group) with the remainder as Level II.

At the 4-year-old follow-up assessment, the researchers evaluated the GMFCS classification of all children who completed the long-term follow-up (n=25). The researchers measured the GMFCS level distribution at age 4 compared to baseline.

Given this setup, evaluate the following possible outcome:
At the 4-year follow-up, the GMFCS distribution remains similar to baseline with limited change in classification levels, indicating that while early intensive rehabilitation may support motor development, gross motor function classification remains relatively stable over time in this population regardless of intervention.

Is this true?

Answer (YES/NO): NO